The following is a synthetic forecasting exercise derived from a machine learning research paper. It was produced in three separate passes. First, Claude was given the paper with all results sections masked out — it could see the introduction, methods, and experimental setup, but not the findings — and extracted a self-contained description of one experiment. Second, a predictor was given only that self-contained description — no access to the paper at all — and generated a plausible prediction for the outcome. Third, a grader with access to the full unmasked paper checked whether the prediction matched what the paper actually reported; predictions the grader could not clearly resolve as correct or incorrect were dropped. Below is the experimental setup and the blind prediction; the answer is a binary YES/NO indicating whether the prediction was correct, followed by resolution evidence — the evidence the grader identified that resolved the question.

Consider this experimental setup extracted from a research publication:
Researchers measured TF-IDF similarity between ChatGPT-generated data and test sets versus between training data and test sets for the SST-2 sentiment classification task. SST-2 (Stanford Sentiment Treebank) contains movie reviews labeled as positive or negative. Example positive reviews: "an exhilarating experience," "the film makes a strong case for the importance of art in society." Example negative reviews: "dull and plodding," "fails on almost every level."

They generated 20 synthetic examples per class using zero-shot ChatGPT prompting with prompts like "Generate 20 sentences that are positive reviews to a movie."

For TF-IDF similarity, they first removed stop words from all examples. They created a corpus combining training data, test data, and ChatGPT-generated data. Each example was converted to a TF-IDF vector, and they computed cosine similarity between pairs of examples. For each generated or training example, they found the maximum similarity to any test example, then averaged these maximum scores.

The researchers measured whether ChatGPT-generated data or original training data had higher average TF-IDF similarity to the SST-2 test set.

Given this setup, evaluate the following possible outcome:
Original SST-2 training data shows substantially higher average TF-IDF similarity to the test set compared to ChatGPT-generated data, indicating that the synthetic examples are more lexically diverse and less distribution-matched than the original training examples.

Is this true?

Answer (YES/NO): NO